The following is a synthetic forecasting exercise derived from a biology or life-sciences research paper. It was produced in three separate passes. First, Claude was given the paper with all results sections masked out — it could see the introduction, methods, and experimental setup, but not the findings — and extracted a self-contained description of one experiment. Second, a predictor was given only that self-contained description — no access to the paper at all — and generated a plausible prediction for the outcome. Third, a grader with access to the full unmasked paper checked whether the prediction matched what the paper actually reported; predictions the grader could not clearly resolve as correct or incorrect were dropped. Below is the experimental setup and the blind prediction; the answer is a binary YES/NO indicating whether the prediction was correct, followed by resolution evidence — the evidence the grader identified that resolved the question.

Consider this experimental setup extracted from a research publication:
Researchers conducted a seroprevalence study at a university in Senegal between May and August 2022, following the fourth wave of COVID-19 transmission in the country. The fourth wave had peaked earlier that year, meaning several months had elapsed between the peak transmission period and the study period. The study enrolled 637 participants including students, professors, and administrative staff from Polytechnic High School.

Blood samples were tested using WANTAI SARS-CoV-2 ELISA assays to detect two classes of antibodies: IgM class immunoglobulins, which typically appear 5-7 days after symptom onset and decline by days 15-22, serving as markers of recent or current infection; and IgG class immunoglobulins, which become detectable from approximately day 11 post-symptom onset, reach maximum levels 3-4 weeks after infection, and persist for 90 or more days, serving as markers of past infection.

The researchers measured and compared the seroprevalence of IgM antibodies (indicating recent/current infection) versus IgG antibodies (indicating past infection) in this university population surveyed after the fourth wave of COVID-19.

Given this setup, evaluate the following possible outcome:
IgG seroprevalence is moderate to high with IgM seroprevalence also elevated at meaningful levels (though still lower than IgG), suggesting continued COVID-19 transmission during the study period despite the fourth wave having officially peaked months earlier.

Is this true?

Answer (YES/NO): NO